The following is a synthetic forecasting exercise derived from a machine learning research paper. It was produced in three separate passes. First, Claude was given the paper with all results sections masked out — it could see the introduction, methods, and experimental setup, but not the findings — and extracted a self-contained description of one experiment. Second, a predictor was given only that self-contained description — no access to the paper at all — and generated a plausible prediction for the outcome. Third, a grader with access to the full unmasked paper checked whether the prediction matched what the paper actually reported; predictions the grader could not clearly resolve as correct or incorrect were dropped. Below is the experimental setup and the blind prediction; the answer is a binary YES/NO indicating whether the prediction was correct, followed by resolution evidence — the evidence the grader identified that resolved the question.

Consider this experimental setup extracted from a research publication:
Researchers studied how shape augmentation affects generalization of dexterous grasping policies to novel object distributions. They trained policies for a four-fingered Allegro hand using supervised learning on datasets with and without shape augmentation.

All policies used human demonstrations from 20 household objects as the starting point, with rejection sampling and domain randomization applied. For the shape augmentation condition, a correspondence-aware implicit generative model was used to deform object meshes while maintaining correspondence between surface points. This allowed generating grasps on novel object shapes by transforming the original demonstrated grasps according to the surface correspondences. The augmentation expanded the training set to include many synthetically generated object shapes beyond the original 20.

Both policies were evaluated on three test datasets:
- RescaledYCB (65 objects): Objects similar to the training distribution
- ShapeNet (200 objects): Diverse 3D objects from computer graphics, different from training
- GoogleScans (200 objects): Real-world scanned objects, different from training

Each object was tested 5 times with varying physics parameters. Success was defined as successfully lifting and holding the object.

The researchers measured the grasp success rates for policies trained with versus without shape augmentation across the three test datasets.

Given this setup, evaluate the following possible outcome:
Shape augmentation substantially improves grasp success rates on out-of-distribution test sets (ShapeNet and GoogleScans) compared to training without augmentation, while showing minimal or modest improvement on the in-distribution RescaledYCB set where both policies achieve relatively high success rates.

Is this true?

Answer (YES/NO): NO